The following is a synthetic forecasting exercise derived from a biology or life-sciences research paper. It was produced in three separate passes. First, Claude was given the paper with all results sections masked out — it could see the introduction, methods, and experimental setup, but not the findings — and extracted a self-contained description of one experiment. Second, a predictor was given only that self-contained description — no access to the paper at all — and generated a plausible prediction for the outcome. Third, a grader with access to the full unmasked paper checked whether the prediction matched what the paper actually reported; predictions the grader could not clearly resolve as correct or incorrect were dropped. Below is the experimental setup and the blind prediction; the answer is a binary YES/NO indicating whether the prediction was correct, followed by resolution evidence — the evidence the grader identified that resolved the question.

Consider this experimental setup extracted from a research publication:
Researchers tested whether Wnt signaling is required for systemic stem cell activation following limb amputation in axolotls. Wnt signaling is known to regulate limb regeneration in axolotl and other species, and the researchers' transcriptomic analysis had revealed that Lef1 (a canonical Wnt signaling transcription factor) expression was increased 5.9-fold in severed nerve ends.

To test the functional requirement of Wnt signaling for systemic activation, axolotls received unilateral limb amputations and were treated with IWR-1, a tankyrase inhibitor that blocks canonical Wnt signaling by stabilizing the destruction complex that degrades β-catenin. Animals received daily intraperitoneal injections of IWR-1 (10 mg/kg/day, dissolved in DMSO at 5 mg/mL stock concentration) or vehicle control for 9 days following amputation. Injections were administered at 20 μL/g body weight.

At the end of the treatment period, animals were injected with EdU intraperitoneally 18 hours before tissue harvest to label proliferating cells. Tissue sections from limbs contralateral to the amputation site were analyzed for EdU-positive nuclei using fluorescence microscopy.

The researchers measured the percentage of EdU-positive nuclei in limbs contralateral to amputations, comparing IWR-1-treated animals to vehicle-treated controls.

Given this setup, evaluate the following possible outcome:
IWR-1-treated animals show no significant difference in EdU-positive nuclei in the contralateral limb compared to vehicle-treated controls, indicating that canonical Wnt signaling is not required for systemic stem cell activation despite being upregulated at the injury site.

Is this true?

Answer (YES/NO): YES